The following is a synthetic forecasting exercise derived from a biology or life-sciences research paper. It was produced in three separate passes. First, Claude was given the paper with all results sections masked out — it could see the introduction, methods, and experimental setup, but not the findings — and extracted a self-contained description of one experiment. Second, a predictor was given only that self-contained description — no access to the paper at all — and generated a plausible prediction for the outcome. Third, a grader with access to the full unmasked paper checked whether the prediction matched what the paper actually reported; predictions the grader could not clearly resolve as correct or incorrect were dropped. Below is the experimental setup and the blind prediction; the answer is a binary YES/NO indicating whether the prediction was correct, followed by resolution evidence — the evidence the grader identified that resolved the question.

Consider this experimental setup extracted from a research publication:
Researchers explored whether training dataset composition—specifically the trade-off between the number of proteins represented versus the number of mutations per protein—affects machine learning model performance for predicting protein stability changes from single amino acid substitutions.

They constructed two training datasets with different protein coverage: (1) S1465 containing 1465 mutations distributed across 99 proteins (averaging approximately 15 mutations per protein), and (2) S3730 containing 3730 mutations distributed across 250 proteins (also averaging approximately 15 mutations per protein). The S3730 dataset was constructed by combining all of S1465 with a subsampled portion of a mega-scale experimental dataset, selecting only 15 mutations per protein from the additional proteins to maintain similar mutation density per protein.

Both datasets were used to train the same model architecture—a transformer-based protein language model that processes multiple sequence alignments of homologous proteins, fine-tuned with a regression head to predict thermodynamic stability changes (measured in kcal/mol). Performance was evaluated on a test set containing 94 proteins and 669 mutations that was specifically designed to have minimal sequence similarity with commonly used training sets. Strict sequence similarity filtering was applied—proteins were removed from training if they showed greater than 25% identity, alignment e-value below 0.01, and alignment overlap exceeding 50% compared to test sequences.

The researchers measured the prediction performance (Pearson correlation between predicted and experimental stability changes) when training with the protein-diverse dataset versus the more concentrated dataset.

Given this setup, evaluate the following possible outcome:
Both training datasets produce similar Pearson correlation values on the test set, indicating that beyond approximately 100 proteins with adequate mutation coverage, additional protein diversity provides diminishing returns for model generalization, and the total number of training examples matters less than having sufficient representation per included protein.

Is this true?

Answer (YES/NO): NO